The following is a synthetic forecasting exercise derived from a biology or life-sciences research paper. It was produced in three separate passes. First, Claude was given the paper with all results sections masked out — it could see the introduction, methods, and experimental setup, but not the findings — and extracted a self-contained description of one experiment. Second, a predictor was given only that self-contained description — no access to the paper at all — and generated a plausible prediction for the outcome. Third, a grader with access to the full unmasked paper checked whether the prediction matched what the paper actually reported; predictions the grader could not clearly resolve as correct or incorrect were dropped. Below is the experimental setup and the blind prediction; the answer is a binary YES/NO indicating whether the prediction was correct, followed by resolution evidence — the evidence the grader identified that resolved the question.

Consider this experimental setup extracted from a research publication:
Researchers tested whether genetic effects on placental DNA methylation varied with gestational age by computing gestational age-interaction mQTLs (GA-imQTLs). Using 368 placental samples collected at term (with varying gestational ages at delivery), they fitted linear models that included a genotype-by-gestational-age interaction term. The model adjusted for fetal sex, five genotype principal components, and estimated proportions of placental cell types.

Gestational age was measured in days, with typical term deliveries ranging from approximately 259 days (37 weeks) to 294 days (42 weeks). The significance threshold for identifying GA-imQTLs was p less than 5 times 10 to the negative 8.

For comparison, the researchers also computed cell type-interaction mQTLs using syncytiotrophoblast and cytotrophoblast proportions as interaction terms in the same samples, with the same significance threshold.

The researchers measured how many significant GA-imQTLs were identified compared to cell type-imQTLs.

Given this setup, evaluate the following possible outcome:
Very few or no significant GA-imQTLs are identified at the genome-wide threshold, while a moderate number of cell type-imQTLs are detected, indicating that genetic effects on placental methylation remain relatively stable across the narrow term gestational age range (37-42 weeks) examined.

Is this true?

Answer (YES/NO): NO